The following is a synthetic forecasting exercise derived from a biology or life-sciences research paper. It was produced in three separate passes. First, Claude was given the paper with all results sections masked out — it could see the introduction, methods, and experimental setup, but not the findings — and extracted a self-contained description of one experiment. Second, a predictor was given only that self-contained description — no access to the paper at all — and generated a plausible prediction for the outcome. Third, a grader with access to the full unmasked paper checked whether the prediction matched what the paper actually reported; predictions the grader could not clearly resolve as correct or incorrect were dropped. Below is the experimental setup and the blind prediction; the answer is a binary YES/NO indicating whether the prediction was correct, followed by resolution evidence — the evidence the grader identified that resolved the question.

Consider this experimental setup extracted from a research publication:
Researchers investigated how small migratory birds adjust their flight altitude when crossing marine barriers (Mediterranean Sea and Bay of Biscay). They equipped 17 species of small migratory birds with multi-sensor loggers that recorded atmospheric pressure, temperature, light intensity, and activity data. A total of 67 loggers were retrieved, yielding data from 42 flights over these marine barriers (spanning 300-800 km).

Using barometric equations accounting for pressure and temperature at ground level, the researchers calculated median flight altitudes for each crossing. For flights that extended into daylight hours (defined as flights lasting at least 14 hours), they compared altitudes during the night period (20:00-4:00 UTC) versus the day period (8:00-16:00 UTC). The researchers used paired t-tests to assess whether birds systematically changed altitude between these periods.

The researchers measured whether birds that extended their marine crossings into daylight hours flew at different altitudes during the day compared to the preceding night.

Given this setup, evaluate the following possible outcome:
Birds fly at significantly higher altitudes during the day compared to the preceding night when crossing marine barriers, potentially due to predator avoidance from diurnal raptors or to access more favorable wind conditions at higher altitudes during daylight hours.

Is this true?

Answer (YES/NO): NO